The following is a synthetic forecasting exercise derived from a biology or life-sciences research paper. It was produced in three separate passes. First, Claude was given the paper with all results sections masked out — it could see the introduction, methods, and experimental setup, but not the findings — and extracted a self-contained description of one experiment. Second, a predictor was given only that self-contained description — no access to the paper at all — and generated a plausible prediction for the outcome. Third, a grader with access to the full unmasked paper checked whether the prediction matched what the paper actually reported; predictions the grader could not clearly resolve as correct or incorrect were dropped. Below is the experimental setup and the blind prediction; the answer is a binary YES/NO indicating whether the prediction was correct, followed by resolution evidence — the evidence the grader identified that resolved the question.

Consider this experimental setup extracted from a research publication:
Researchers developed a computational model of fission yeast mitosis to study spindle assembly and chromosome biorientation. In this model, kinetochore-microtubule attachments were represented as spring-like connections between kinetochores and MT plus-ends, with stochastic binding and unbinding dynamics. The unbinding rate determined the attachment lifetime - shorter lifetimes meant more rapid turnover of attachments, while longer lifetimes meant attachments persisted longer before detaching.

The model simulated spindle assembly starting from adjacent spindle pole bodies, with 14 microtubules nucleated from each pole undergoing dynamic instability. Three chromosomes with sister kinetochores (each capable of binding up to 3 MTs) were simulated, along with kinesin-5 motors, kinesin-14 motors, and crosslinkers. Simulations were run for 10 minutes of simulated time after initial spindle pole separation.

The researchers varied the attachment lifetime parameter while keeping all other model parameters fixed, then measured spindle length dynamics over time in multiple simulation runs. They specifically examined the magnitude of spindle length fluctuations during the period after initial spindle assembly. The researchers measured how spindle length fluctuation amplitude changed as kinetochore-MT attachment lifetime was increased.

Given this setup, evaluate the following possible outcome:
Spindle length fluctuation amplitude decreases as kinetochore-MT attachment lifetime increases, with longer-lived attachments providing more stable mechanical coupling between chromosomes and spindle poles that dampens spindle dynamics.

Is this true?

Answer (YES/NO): NO